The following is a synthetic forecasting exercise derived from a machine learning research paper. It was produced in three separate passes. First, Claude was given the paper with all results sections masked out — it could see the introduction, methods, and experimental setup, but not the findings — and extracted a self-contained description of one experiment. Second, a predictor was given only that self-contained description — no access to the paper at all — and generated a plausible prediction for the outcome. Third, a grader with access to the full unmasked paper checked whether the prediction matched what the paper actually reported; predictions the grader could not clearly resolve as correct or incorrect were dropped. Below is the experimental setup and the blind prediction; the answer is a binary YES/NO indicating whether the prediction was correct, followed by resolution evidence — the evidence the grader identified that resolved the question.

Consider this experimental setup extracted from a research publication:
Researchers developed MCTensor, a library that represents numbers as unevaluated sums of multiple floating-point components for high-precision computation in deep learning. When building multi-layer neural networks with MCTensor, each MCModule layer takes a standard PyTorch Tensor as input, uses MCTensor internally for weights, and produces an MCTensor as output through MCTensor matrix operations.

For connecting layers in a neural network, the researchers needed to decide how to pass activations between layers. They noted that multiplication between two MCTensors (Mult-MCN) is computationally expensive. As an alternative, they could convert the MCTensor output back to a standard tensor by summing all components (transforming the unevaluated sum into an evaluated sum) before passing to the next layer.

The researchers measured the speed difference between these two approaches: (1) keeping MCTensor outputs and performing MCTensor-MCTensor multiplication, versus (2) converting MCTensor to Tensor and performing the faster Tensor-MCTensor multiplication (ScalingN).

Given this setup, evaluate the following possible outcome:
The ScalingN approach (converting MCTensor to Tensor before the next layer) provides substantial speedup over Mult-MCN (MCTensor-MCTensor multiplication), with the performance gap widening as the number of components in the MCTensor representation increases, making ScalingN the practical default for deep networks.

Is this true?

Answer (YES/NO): NO